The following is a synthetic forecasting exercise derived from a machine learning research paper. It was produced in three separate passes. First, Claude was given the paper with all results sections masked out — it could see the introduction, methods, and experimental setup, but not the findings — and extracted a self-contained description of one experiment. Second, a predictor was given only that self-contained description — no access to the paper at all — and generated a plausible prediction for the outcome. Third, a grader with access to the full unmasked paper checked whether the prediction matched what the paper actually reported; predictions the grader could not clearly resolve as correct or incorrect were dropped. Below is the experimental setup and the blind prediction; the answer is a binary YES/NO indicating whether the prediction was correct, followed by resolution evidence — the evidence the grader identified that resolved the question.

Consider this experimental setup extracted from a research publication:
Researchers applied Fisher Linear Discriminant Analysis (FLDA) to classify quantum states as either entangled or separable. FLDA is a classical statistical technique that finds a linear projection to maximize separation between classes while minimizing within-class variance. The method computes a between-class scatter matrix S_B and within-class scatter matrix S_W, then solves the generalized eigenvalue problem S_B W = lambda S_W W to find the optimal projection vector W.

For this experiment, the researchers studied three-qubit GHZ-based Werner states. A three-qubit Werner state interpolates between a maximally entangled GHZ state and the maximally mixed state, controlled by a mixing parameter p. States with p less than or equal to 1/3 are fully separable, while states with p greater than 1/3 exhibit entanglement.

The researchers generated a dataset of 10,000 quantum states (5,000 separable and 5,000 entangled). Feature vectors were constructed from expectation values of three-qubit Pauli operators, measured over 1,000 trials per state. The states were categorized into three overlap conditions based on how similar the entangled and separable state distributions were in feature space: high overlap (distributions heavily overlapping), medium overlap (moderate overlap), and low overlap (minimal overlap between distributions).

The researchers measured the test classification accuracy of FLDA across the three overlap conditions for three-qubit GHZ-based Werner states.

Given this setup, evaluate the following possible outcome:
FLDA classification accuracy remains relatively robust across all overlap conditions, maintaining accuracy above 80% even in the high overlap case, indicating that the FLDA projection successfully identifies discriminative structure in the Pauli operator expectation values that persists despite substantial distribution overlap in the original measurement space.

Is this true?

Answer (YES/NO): YES